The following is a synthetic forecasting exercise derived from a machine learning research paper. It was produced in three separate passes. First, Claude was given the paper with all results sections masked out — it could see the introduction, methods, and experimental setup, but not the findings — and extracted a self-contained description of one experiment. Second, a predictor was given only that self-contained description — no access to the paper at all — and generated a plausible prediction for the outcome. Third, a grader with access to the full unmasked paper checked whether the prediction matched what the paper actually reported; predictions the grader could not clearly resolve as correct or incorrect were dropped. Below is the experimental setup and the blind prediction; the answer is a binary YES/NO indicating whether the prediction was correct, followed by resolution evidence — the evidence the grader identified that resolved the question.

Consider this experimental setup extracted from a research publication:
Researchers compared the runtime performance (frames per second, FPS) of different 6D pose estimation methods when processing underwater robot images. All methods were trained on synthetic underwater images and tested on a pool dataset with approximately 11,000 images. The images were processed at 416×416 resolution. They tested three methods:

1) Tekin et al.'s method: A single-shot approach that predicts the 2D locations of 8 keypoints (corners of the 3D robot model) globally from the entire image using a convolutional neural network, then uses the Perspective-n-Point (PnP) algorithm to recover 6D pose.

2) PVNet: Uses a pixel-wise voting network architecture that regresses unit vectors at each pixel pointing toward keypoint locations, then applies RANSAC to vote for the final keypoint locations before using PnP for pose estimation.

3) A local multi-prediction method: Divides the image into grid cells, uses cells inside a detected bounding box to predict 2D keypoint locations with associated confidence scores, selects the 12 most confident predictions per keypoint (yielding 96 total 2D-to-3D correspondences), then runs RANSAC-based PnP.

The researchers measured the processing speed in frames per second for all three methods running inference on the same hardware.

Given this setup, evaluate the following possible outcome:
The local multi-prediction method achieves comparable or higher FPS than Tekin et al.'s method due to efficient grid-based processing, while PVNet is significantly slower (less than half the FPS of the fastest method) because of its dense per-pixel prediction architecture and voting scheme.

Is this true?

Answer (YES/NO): NO